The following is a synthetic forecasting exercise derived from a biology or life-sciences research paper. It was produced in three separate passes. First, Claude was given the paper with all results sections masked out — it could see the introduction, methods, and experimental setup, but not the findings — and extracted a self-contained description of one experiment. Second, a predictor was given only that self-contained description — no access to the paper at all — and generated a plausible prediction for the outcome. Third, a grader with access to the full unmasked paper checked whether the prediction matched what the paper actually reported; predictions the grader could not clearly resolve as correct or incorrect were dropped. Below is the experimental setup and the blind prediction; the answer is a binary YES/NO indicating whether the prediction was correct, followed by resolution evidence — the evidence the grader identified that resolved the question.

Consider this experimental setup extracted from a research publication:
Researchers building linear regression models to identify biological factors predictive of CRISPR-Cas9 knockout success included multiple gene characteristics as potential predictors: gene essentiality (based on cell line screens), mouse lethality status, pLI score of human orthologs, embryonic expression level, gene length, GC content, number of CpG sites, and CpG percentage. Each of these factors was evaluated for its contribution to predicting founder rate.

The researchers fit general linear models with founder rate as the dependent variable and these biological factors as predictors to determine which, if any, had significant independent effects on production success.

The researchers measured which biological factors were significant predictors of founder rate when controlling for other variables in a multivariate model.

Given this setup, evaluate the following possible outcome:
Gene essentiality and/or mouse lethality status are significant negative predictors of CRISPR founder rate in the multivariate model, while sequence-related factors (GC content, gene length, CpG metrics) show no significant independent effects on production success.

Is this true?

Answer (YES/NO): YES